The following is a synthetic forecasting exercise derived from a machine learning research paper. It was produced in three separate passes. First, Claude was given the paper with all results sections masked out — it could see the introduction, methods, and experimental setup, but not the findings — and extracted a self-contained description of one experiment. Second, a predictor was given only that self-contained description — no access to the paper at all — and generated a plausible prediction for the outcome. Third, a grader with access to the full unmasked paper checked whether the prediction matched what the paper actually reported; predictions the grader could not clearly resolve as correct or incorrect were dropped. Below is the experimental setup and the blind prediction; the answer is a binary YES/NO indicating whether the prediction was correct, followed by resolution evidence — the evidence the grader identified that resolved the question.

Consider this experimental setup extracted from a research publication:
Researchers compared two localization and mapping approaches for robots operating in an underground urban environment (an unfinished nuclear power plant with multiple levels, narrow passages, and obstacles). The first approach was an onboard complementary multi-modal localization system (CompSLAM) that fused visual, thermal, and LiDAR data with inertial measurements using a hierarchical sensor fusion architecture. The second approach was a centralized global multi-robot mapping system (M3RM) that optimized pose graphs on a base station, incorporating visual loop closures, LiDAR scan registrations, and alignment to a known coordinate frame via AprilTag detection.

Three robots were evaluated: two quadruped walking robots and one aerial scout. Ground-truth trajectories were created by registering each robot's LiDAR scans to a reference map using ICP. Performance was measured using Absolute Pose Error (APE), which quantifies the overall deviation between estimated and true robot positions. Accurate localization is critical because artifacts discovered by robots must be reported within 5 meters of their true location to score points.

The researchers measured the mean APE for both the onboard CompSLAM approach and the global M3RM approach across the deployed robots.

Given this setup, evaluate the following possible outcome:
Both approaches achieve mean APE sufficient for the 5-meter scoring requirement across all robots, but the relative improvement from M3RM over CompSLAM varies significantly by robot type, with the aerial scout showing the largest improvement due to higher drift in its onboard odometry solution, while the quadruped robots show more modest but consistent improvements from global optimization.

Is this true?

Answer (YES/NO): NO